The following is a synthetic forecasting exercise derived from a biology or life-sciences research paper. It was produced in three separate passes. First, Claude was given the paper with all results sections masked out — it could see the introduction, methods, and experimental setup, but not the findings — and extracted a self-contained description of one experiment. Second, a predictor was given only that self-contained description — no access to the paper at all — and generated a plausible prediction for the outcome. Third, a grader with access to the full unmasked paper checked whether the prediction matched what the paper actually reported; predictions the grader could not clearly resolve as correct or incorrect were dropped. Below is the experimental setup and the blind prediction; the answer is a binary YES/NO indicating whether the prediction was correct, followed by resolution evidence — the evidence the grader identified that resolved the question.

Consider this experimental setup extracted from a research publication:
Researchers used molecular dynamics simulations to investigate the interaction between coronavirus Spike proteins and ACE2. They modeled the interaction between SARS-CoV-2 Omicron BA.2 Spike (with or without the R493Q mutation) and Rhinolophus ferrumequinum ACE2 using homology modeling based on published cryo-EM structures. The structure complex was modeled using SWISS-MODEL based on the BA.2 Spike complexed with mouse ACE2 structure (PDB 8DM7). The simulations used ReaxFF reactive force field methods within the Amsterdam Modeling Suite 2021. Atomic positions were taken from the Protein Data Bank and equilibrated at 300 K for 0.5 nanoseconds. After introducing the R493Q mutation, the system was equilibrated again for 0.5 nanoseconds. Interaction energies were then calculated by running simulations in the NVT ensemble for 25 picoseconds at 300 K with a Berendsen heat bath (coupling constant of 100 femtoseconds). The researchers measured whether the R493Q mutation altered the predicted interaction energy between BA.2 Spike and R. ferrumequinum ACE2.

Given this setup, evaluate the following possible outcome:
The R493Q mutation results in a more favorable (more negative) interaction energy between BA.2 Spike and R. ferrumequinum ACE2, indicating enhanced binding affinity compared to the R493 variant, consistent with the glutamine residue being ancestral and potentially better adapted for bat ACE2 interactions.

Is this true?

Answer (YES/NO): NO